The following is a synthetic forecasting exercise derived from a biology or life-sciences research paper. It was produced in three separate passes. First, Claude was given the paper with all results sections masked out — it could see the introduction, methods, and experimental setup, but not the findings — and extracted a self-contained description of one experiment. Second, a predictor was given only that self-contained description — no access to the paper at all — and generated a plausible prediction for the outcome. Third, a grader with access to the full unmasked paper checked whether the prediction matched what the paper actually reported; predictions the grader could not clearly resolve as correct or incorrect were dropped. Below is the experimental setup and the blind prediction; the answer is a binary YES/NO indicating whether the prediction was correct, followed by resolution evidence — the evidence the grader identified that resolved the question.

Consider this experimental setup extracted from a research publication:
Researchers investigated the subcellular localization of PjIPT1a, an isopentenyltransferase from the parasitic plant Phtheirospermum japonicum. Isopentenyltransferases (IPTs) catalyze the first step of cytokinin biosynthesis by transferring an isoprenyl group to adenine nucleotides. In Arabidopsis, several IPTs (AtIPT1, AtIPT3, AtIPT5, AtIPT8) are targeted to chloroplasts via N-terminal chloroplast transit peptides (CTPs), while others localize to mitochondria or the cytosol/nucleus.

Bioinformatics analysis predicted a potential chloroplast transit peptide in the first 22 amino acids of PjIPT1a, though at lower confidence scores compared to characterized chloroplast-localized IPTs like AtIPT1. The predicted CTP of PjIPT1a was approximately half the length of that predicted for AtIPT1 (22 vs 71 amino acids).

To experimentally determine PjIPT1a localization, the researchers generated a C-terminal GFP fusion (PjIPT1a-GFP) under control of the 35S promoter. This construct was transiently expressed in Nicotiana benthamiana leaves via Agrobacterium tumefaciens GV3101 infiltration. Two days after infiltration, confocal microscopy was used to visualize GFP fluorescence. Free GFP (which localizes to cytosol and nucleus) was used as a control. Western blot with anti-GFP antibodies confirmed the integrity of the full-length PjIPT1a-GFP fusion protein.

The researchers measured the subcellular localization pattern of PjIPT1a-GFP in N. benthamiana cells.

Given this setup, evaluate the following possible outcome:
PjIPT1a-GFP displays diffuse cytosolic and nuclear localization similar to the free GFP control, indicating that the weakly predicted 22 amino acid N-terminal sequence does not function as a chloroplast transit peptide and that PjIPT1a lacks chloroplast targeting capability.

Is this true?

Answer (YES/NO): YES